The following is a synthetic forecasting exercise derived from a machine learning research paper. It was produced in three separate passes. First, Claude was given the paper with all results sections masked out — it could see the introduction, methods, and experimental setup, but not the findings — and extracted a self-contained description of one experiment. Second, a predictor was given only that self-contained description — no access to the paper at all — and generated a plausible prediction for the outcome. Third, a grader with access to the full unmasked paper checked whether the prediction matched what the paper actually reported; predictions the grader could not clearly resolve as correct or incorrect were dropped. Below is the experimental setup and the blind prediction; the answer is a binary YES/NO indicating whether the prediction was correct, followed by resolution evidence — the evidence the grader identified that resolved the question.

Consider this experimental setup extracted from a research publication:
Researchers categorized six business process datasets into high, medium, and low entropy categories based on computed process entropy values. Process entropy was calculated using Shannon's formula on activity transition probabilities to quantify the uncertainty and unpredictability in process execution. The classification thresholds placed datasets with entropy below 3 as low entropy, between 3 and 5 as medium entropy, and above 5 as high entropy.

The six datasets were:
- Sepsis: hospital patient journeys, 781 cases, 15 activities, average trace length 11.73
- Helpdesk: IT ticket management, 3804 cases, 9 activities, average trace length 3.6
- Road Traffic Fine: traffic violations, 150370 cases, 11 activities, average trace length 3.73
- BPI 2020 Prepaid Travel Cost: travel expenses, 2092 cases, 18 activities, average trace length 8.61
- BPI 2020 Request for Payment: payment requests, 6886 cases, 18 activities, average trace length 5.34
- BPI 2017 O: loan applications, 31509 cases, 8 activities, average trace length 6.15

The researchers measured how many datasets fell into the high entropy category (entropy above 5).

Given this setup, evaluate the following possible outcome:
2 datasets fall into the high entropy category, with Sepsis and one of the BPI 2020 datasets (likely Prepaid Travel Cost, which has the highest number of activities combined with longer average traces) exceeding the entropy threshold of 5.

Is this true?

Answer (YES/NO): NO